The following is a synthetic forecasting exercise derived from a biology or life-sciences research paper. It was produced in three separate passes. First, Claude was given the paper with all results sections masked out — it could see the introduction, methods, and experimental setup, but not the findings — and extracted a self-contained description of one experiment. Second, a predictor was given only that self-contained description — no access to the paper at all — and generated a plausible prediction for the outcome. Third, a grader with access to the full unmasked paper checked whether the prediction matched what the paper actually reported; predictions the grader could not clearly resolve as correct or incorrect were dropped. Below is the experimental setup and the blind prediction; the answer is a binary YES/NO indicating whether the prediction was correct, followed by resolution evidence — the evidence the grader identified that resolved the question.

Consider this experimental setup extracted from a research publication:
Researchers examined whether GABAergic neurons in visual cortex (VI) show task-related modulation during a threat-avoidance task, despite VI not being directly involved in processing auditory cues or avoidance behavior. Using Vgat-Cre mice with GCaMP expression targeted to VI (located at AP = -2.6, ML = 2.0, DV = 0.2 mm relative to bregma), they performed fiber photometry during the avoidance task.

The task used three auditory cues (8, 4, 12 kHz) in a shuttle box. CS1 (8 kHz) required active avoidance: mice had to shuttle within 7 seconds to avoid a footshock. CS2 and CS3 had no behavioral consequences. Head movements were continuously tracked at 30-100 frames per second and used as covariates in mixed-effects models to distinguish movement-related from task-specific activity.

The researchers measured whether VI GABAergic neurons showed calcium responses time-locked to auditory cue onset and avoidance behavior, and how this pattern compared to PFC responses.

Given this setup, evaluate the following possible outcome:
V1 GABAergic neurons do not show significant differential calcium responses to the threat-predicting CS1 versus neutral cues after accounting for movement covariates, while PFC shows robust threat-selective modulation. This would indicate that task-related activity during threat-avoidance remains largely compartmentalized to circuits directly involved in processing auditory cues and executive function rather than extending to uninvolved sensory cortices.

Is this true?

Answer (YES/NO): NO